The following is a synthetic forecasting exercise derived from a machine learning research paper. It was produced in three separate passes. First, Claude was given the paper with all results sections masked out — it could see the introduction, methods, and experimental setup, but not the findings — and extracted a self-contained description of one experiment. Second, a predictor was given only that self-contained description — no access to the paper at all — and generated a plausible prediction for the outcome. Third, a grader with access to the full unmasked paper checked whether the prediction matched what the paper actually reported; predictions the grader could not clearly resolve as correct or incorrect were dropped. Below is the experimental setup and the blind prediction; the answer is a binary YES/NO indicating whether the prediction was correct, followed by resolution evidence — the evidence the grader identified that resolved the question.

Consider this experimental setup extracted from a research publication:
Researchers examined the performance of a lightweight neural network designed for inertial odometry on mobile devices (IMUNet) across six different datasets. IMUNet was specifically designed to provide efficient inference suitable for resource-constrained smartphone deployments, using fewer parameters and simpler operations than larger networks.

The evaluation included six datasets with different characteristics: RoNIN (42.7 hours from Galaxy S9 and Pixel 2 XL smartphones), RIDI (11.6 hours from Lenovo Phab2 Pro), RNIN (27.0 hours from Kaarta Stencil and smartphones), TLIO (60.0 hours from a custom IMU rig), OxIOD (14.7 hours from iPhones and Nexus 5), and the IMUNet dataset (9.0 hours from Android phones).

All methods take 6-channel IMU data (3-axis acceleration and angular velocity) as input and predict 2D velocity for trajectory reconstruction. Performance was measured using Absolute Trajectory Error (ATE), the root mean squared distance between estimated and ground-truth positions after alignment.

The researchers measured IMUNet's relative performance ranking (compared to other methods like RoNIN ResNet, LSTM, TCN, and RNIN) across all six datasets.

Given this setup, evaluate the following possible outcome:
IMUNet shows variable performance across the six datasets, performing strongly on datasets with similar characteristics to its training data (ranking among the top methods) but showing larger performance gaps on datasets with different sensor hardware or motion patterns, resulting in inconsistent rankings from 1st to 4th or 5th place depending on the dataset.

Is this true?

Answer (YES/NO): NO